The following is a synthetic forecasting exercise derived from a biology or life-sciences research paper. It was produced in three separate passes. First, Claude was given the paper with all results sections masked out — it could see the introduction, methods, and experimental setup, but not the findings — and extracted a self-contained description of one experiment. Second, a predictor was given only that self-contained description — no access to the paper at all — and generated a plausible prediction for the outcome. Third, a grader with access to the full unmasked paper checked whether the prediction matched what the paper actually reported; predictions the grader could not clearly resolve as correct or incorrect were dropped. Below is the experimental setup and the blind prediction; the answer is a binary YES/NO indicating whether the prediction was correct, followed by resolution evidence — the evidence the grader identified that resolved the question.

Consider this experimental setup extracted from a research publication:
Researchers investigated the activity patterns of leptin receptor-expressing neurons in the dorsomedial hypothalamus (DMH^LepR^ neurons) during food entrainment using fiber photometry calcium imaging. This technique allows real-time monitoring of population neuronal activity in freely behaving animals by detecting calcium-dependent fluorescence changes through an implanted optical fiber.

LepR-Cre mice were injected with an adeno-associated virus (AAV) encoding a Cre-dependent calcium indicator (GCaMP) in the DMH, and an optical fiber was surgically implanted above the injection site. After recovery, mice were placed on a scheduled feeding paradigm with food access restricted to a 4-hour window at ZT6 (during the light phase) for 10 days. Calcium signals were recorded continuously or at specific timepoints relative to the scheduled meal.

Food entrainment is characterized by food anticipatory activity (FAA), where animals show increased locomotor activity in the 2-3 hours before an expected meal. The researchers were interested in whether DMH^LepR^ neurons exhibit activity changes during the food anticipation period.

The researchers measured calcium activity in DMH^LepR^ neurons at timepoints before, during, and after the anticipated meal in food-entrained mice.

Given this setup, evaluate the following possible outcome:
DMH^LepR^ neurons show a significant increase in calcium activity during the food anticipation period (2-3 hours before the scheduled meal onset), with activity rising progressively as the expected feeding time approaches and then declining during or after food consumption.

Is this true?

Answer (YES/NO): NO